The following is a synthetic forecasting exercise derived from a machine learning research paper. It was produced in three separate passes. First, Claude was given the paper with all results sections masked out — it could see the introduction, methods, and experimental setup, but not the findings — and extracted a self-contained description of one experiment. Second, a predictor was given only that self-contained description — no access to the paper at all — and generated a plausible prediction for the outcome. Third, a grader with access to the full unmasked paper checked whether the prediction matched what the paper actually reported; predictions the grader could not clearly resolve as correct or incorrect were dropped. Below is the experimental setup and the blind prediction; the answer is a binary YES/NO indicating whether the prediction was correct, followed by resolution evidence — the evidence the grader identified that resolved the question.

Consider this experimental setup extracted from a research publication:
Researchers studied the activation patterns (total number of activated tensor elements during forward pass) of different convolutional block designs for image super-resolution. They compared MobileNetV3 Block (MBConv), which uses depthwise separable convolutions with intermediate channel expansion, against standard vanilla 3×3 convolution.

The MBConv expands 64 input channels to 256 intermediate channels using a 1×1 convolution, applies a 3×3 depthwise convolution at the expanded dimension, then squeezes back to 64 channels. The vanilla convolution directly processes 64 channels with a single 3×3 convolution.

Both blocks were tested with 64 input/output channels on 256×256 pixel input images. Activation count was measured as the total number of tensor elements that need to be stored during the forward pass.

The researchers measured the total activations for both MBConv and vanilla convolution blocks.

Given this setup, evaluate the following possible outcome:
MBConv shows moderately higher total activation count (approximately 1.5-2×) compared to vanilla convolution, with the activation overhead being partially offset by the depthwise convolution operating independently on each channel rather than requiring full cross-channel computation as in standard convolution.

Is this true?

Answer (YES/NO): NO